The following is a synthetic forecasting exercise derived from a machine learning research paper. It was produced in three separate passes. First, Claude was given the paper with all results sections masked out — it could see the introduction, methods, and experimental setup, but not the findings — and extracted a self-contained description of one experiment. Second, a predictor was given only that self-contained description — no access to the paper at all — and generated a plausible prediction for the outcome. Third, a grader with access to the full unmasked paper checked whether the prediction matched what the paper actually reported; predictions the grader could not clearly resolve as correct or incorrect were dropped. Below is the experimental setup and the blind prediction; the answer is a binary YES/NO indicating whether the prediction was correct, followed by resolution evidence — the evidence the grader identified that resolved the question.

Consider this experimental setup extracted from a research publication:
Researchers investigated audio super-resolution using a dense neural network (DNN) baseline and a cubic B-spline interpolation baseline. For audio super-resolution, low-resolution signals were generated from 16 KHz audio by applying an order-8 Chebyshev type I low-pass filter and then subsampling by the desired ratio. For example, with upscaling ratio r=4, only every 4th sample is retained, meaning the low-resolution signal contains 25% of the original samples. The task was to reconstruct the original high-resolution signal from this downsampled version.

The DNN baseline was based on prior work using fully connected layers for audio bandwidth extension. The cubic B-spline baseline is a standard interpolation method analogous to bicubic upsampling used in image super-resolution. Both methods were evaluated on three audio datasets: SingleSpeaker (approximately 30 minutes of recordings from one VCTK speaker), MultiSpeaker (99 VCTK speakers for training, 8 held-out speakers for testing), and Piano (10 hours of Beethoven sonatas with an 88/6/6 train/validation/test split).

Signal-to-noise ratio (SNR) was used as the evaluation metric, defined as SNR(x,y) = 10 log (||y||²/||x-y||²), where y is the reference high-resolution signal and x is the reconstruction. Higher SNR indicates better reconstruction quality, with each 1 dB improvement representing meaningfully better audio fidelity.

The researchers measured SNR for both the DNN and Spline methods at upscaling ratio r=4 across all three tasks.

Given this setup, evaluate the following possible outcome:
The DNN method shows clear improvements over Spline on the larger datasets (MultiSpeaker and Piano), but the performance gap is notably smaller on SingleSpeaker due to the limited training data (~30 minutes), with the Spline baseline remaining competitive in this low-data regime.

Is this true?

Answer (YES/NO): NO